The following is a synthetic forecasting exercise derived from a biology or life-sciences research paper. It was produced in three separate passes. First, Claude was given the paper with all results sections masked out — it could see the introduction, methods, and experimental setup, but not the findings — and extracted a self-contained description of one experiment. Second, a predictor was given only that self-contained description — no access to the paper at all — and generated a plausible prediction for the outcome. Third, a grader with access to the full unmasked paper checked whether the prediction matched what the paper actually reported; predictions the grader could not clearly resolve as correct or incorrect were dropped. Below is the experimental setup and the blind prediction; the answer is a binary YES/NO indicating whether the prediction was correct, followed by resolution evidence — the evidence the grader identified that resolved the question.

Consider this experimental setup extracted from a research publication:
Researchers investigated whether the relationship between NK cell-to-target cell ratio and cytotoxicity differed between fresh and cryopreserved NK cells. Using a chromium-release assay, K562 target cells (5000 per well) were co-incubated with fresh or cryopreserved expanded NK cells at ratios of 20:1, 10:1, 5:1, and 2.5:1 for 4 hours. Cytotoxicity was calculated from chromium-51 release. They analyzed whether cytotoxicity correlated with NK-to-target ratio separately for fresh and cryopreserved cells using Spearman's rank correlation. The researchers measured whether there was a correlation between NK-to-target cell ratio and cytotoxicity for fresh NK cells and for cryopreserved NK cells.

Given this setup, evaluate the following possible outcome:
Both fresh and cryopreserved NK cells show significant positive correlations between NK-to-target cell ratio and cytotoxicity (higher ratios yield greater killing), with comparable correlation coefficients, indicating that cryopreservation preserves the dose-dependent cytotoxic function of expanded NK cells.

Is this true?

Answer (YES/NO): NO